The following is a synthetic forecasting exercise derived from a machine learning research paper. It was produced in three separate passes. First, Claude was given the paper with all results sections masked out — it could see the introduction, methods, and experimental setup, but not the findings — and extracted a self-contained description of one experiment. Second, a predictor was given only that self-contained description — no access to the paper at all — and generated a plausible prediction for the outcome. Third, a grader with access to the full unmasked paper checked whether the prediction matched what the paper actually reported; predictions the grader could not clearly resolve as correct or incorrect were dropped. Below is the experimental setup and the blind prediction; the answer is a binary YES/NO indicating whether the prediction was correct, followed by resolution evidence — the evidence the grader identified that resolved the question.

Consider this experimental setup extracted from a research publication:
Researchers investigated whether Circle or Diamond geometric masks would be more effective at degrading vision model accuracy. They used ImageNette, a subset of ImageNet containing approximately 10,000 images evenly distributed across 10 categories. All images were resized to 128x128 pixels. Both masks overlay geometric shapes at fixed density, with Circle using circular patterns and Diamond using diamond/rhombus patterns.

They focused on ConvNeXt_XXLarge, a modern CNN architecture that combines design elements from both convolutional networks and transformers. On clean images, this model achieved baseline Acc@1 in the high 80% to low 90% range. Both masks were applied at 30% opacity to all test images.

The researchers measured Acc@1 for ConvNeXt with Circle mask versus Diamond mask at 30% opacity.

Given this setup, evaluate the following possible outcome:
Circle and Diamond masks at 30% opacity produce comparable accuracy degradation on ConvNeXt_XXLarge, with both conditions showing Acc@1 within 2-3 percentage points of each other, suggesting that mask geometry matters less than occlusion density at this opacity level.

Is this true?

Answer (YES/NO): NO